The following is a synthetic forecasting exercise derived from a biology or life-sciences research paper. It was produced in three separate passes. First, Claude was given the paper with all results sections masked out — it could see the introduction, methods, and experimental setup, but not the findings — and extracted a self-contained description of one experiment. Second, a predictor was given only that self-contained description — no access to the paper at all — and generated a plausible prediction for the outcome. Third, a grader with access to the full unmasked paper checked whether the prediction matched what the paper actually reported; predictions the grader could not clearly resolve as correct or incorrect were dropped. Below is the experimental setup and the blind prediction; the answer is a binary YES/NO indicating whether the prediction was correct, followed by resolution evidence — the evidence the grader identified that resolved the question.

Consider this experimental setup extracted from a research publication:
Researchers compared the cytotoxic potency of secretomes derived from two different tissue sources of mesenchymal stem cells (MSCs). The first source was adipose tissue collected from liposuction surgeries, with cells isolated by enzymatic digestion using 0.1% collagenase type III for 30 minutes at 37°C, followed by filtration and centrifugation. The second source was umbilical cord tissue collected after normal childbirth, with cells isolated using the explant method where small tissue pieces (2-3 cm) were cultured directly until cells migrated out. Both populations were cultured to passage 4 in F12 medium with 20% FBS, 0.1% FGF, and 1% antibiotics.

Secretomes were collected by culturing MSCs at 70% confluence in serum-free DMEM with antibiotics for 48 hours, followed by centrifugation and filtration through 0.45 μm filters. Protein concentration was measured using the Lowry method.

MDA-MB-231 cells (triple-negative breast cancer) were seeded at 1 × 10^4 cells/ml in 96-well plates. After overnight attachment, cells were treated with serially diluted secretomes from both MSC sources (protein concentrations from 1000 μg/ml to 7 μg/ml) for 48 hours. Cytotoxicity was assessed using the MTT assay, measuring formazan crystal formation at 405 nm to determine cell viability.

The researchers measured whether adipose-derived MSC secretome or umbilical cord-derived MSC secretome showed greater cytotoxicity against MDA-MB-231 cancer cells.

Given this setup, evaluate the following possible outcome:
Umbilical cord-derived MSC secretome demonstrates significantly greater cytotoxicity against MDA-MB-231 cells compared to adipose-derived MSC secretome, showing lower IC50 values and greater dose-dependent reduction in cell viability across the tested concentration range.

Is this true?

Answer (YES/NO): YES